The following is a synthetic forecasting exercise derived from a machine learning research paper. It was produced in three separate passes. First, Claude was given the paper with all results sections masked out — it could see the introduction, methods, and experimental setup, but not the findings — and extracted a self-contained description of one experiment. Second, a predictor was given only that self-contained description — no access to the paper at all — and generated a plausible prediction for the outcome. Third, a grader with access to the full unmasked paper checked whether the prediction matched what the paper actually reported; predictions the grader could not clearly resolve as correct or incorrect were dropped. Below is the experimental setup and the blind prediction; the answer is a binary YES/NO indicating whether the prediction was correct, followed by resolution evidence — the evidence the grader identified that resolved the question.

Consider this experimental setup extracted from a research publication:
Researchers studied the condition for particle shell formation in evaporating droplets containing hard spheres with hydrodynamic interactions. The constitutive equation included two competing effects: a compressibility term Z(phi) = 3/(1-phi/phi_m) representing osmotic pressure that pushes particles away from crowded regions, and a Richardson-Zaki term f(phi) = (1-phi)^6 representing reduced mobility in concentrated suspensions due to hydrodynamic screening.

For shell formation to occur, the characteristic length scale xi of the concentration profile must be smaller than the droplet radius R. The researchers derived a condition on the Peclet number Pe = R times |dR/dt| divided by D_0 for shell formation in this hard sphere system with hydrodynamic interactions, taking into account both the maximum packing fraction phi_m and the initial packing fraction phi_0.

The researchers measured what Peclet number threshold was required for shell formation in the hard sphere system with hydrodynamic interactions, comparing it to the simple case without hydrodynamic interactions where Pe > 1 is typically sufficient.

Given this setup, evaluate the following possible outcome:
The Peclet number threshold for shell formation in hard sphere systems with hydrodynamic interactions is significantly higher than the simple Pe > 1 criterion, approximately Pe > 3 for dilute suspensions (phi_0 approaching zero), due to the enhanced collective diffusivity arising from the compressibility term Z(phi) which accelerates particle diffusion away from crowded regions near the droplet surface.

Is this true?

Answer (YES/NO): NO